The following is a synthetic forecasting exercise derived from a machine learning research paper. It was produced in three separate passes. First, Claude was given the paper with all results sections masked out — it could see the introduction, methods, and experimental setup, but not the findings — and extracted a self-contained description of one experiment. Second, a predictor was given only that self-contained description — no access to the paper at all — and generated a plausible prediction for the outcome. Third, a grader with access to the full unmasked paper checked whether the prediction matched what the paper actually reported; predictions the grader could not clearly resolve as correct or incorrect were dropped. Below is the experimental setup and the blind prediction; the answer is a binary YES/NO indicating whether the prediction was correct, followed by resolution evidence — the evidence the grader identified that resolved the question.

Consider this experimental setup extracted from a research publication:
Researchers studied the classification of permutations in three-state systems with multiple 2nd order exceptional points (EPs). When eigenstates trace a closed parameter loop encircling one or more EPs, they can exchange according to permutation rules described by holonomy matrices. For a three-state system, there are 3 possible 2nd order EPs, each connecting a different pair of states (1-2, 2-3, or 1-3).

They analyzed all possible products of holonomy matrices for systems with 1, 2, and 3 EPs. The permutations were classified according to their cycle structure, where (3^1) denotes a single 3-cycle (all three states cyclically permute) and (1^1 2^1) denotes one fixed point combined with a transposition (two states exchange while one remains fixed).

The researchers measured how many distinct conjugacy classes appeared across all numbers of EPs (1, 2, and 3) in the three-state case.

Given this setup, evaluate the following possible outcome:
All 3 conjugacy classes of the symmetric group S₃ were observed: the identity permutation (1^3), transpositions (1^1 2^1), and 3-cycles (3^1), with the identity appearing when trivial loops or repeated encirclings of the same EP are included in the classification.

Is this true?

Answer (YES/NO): NO